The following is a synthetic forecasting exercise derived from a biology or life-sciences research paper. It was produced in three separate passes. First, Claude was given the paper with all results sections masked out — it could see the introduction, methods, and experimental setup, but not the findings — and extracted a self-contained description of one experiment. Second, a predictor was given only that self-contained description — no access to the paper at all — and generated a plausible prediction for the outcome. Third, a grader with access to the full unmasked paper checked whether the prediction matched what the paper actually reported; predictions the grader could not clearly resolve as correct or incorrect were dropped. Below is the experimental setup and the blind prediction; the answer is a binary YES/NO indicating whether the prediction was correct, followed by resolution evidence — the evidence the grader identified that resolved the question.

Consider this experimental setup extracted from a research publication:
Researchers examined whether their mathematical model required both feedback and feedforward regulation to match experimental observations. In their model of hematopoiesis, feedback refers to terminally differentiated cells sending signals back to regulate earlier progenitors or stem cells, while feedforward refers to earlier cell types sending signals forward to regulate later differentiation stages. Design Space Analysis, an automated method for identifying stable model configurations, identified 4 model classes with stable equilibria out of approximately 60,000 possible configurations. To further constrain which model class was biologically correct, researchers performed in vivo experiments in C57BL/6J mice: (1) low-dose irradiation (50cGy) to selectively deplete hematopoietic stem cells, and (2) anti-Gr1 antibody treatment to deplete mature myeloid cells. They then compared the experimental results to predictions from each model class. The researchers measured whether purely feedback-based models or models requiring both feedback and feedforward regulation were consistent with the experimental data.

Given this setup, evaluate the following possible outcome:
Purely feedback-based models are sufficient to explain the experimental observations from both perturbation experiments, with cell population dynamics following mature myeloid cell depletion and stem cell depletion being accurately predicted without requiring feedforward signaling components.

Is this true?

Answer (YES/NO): NO